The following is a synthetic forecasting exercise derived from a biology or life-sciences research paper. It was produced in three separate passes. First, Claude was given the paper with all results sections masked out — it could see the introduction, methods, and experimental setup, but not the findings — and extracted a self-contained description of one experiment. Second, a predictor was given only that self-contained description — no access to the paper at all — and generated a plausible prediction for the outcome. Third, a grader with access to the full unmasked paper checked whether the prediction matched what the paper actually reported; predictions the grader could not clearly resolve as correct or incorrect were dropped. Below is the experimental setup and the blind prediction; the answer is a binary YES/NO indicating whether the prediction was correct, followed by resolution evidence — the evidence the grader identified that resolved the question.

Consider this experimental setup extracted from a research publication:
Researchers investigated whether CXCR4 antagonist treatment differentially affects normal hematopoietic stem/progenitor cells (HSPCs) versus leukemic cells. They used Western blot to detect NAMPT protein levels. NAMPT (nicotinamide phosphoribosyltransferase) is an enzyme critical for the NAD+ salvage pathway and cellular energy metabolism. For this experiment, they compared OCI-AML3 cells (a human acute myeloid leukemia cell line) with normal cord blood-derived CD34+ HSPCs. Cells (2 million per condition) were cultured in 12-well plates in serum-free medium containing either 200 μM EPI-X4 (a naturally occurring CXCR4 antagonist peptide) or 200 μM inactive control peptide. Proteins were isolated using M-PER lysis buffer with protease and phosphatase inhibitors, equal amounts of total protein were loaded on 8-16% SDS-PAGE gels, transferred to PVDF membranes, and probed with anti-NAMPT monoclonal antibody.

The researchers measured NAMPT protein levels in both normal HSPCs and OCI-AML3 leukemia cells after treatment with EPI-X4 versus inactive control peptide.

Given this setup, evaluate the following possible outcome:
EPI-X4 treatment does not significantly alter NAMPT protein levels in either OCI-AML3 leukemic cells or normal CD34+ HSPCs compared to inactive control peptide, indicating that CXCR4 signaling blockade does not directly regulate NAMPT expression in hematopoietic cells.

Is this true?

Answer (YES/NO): NO